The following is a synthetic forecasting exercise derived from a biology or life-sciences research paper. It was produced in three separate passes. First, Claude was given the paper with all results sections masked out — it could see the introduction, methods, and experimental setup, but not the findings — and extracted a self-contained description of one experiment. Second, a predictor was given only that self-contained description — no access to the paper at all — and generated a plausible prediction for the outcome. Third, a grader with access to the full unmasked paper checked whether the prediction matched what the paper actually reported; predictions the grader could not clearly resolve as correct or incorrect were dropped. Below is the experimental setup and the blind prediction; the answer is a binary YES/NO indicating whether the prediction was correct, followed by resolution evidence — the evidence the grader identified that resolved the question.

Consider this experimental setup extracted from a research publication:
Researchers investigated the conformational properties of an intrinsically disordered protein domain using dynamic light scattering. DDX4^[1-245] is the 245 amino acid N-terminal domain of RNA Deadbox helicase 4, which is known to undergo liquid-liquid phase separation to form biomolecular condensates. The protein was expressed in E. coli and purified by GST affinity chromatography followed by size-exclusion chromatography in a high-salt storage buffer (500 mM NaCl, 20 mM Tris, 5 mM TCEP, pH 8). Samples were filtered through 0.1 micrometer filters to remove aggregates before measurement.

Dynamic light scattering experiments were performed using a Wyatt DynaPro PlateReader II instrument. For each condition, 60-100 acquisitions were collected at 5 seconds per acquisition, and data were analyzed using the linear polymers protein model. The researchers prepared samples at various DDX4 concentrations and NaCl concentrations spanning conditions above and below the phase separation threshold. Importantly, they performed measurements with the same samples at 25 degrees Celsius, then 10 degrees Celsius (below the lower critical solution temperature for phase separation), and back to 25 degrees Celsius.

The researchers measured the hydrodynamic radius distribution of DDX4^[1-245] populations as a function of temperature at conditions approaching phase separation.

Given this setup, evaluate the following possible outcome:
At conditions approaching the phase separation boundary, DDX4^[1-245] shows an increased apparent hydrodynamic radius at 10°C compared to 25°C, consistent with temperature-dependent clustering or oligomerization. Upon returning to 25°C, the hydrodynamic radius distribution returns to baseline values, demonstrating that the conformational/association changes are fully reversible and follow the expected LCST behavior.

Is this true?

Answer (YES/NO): NO